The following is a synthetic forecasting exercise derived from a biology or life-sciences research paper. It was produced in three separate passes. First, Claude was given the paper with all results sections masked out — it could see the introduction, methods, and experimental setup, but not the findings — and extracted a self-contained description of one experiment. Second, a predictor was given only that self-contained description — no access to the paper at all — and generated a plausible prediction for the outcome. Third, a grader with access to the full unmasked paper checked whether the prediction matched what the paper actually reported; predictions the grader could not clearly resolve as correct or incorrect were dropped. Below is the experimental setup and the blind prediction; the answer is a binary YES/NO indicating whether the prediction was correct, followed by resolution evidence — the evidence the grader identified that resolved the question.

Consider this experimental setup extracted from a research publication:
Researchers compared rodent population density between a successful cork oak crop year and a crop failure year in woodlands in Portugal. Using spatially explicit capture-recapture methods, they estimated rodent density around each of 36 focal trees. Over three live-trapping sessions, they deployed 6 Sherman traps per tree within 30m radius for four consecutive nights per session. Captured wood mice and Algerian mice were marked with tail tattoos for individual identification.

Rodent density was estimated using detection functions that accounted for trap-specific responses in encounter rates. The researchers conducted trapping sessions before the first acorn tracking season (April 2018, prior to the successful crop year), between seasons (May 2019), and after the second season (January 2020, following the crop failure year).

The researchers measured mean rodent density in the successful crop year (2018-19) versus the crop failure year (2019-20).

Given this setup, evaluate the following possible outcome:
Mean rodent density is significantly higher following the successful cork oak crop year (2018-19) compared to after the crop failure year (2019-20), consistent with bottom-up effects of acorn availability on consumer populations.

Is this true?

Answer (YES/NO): YES